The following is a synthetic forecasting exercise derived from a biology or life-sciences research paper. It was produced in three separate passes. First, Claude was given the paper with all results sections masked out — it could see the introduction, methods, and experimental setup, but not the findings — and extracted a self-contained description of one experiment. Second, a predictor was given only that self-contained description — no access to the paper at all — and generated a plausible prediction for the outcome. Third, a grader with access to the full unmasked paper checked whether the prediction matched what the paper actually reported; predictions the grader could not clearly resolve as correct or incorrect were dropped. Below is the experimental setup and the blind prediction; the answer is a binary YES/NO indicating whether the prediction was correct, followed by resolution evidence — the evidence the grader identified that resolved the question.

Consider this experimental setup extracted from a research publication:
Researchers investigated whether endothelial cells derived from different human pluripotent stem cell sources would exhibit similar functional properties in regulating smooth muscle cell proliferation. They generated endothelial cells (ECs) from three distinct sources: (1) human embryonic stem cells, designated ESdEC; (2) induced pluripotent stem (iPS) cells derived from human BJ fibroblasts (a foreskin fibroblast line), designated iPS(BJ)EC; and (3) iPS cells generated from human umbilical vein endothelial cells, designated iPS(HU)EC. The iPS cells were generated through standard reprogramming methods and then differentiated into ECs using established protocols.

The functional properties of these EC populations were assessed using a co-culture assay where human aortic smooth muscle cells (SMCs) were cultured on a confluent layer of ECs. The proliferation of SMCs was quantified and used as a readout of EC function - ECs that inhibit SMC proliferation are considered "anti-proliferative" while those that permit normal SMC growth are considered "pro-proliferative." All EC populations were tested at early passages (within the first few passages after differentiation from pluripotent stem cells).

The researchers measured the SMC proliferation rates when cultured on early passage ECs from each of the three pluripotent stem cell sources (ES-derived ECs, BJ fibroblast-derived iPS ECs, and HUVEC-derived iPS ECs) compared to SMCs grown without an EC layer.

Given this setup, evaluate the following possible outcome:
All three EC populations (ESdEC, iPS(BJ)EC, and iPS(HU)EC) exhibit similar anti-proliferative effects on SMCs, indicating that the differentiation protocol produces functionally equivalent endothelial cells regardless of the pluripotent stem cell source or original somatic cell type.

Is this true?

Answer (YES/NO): YES